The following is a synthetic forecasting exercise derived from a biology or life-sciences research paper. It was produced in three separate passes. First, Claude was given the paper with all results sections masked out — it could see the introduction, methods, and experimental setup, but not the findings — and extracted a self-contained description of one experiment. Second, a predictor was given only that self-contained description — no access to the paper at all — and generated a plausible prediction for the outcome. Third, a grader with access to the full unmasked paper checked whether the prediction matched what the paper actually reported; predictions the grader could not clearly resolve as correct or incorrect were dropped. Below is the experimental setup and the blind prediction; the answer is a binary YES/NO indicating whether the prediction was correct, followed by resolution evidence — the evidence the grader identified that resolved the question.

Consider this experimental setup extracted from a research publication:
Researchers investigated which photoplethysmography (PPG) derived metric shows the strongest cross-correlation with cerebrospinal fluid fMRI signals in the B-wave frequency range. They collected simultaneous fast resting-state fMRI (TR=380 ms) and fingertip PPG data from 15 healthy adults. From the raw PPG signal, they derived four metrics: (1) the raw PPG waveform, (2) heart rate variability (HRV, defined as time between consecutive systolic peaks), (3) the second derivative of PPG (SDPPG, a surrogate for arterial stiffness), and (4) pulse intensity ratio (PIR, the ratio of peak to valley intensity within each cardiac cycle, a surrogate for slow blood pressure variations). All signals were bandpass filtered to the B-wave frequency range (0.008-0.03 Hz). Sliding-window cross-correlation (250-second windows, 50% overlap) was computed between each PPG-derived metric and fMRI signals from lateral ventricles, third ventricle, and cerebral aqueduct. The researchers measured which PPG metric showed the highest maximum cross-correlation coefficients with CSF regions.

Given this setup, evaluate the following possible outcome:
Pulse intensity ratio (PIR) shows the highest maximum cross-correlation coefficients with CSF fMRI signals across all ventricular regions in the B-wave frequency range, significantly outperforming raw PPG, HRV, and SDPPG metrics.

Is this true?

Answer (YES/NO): NO